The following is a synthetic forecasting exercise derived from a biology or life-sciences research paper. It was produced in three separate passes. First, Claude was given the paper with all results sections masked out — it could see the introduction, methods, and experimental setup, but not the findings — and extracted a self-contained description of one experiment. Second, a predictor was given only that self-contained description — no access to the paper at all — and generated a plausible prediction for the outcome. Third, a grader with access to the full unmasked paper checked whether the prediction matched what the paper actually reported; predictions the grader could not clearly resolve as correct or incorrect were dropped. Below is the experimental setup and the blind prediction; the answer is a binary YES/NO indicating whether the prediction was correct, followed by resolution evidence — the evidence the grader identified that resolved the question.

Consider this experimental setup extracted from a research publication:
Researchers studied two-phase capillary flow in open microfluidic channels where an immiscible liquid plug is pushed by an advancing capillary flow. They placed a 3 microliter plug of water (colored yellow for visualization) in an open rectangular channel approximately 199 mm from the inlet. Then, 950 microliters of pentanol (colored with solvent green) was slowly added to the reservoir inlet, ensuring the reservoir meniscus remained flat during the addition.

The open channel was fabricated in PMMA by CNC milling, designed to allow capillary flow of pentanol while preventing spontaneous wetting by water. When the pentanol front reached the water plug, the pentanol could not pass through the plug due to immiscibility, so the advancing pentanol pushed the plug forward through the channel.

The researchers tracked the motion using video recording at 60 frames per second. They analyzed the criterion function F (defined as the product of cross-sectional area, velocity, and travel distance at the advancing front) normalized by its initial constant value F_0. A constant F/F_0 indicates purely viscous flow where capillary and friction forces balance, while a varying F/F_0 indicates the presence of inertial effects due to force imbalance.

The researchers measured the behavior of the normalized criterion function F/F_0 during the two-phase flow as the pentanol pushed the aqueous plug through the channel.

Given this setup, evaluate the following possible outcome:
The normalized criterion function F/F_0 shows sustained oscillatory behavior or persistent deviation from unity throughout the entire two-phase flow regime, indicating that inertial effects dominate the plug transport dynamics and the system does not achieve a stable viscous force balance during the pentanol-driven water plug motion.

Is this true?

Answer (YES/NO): NO